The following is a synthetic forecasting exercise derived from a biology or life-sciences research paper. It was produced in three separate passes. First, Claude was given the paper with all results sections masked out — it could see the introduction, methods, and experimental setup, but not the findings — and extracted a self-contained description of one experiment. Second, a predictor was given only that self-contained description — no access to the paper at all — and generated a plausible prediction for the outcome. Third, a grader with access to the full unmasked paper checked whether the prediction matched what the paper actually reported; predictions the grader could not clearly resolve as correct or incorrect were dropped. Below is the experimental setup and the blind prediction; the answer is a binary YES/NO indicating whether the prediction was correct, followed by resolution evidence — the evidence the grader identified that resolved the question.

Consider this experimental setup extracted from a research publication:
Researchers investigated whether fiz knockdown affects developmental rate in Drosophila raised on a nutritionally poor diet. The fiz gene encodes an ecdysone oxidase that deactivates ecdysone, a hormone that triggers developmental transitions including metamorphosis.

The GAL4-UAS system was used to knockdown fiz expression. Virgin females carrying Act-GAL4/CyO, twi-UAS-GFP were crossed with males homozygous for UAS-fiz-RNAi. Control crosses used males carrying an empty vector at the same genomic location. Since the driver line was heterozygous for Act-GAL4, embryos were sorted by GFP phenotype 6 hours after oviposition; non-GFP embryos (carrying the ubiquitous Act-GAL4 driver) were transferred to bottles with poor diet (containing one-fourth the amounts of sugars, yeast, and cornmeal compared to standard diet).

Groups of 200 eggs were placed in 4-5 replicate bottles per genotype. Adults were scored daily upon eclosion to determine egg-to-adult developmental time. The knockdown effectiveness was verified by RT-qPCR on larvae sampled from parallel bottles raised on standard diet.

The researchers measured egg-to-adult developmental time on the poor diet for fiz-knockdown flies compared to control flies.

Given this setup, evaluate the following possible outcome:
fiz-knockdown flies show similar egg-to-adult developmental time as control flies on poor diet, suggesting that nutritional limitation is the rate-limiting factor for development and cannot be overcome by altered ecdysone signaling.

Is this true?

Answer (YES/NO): NO